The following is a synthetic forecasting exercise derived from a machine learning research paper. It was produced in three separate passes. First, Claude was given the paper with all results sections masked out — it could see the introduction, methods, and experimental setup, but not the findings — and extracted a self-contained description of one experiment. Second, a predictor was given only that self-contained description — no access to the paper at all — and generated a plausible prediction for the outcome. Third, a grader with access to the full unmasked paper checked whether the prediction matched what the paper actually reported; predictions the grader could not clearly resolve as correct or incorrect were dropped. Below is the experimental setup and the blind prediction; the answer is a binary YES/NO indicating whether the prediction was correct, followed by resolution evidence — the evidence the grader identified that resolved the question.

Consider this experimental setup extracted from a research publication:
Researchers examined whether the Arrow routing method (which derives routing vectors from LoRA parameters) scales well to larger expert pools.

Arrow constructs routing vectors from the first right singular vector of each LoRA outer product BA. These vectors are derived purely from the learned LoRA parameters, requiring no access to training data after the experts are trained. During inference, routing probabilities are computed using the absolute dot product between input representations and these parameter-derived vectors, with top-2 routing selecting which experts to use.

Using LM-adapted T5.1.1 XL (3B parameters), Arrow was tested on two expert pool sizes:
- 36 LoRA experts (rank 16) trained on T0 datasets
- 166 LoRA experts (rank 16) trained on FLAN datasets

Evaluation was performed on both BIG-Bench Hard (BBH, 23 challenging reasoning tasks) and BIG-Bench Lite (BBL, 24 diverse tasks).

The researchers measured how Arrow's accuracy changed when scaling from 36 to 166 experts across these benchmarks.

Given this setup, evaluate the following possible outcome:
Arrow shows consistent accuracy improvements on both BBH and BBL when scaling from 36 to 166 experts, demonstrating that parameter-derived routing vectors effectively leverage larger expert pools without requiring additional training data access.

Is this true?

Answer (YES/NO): NO